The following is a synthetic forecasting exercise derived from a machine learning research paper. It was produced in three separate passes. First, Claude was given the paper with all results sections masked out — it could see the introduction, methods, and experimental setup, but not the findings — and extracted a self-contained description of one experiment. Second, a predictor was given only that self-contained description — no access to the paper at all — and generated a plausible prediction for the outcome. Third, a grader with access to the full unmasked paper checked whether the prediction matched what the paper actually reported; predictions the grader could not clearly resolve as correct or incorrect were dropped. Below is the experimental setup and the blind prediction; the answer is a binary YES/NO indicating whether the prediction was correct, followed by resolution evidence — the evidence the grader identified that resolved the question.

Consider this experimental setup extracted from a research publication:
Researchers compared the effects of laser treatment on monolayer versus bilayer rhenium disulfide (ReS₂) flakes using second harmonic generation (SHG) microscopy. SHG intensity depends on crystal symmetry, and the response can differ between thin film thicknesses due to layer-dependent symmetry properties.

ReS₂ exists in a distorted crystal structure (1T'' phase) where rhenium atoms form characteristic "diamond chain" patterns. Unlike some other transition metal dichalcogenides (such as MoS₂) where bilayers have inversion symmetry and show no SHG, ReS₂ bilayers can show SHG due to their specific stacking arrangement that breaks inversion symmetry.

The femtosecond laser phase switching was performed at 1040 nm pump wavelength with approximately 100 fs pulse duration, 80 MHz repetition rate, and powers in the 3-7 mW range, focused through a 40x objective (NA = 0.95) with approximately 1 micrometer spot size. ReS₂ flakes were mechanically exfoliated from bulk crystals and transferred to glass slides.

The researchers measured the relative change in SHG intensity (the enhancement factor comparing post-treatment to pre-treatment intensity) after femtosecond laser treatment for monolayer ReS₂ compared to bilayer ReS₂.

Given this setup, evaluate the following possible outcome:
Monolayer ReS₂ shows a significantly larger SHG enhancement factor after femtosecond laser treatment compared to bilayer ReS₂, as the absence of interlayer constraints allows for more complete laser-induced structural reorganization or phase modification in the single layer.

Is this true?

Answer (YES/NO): YES